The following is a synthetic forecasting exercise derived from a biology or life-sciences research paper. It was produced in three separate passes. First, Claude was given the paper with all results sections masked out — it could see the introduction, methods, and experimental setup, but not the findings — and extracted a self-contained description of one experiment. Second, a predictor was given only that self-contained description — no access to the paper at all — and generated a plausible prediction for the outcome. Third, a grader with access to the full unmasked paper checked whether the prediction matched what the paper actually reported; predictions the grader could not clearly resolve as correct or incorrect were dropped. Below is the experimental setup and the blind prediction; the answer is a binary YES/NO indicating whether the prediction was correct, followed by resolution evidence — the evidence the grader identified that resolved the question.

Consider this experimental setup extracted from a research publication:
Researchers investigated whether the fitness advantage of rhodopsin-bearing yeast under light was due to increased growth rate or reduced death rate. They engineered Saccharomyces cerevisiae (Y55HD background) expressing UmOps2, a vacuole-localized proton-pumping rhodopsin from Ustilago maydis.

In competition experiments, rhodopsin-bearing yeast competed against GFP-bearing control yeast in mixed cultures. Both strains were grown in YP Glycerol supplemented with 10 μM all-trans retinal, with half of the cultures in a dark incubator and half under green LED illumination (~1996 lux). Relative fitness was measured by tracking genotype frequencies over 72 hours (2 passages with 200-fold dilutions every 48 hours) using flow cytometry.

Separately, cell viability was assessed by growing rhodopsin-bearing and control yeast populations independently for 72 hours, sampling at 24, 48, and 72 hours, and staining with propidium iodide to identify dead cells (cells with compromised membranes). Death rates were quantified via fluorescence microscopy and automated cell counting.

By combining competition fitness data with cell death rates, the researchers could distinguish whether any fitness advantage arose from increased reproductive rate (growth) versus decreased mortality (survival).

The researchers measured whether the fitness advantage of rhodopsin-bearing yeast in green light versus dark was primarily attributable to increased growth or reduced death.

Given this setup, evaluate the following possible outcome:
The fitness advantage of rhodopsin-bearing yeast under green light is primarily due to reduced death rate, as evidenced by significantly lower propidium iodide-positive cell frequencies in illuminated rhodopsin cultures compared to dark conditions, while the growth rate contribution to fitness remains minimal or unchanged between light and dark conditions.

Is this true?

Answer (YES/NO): NO